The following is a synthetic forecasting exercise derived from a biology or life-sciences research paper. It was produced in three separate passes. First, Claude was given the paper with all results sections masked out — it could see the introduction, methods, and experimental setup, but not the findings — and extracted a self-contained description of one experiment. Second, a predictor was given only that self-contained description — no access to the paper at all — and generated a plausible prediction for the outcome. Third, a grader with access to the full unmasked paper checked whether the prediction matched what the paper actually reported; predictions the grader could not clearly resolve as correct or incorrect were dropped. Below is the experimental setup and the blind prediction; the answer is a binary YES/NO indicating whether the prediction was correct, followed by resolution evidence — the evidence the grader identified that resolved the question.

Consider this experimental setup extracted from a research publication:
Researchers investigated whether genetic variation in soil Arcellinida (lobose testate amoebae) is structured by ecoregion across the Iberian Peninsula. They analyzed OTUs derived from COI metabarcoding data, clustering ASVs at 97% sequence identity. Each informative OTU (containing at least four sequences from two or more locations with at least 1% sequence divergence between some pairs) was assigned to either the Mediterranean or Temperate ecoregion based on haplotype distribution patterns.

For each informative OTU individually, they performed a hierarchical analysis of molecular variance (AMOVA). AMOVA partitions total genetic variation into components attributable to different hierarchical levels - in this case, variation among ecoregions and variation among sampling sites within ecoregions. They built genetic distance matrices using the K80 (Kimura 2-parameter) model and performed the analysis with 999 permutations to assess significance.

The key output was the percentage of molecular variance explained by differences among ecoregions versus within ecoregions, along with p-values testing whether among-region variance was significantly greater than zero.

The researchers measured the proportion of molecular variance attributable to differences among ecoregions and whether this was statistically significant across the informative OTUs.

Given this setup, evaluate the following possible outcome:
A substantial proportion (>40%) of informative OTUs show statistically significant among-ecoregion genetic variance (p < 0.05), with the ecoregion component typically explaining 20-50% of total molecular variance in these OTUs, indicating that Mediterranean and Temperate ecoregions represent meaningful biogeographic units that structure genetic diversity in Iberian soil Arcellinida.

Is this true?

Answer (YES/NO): NO